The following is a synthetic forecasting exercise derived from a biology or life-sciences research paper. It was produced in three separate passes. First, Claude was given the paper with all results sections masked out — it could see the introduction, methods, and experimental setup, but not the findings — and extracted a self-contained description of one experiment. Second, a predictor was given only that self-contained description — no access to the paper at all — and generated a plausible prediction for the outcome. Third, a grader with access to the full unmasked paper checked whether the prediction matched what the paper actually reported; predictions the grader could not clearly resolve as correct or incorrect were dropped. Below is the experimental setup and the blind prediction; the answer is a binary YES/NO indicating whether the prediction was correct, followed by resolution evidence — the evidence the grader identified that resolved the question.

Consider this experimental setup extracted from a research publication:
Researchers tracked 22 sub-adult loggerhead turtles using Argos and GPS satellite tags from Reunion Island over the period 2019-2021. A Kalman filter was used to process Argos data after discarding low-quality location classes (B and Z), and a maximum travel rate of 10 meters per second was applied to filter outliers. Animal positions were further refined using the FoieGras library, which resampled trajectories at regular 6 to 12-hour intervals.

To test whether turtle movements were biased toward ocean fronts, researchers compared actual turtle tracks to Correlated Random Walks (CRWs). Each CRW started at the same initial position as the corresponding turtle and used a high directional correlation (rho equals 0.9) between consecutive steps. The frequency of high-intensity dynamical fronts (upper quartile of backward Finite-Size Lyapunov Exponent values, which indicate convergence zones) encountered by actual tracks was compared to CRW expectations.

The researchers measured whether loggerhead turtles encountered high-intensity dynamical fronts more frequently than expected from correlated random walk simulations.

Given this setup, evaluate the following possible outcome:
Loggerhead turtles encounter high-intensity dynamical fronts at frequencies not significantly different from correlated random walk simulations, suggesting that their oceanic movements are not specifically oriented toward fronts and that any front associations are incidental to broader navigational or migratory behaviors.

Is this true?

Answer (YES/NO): NO